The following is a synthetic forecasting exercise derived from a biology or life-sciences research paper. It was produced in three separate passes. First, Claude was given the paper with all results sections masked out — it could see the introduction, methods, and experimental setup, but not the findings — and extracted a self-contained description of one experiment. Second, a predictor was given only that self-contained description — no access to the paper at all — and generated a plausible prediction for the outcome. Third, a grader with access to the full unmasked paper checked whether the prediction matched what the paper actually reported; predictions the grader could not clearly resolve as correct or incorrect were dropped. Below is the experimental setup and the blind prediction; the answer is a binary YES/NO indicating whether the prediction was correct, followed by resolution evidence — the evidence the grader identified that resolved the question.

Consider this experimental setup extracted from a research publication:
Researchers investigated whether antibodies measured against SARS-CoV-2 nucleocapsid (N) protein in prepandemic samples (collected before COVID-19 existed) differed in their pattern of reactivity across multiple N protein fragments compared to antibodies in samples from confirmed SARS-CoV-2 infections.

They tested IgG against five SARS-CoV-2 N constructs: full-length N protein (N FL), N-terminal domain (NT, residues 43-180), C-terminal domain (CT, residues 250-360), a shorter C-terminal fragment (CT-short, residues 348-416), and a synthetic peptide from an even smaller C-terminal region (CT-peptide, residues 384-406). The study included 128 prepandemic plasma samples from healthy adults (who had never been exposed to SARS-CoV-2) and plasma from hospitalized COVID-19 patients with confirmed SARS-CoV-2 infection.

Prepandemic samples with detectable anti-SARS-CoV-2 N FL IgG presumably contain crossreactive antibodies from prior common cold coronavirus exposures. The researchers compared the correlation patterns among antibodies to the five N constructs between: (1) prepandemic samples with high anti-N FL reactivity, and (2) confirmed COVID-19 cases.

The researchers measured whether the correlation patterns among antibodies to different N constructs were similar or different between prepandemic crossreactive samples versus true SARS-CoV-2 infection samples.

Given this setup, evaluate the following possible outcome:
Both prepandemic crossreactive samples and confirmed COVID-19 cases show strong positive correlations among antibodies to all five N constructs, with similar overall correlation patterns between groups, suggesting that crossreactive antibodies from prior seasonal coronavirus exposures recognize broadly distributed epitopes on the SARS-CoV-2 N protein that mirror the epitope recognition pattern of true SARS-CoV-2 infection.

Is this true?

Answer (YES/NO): NO